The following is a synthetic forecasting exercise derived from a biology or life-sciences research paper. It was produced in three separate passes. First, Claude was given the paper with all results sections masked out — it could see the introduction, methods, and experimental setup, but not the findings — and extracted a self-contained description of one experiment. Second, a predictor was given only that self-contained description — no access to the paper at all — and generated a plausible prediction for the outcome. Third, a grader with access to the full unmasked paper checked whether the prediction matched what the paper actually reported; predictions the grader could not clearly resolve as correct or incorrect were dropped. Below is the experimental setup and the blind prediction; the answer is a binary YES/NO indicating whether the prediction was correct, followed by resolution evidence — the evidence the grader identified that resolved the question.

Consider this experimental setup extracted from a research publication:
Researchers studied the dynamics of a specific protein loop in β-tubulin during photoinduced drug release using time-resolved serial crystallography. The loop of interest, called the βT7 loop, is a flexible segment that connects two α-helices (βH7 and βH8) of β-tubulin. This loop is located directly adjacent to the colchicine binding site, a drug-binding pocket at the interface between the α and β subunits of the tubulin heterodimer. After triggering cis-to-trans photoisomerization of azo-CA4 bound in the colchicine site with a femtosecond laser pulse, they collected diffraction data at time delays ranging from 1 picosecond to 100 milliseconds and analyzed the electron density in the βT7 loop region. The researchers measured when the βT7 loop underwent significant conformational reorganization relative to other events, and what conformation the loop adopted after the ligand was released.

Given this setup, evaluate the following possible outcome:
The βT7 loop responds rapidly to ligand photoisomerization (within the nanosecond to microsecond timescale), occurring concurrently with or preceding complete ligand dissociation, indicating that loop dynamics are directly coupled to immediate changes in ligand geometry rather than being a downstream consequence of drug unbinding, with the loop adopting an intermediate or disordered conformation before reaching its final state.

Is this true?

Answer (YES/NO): NO